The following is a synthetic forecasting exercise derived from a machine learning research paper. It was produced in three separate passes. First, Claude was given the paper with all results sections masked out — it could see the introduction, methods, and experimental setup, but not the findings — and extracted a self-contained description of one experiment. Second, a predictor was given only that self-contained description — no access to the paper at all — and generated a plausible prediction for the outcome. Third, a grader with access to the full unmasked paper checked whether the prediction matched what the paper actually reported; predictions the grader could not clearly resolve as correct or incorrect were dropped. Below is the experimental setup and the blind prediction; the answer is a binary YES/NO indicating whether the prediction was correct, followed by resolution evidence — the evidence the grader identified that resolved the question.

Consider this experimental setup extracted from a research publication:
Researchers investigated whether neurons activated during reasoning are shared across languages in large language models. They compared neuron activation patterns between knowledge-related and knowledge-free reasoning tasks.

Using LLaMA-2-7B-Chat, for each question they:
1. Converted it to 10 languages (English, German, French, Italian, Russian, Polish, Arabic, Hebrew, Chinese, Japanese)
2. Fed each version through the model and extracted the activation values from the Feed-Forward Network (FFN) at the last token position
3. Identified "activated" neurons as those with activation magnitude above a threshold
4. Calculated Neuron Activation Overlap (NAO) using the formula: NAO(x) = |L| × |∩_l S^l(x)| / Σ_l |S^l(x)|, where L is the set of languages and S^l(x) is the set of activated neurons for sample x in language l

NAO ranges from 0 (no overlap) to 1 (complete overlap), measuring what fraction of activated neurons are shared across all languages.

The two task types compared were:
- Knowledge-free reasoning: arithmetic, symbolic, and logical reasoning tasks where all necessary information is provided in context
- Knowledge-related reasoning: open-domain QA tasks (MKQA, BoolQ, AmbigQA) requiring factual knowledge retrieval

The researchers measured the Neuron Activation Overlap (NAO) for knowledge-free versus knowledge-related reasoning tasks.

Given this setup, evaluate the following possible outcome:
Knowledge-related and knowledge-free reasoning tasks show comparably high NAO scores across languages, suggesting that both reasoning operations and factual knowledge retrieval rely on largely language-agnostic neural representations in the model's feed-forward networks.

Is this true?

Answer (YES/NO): NO